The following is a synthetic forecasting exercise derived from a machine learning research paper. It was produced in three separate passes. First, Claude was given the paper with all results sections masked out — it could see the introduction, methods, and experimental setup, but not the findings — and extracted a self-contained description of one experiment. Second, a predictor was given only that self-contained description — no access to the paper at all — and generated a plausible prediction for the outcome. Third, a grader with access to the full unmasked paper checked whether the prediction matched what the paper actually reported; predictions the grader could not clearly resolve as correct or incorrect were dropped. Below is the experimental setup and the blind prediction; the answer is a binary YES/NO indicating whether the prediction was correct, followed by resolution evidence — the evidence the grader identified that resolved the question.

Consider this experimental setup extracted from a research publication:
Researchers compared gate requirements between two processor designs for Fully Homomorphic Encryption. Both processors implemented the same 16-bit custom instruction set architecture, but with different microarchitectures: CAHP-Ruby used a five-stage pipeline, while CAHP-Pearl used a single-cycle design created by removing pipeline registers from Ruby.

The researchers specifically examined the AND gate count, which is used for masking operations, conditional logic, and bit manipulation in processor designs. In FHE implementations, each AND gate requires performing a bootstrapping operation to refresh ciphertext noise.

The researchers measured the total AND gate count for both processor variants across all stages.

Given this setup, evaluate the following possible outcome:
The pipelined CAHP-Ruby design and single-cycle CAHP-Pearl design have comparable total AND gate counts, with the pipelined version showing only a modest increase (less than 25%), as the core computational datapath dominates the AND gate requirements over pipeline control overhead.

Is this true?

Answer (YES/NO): YES